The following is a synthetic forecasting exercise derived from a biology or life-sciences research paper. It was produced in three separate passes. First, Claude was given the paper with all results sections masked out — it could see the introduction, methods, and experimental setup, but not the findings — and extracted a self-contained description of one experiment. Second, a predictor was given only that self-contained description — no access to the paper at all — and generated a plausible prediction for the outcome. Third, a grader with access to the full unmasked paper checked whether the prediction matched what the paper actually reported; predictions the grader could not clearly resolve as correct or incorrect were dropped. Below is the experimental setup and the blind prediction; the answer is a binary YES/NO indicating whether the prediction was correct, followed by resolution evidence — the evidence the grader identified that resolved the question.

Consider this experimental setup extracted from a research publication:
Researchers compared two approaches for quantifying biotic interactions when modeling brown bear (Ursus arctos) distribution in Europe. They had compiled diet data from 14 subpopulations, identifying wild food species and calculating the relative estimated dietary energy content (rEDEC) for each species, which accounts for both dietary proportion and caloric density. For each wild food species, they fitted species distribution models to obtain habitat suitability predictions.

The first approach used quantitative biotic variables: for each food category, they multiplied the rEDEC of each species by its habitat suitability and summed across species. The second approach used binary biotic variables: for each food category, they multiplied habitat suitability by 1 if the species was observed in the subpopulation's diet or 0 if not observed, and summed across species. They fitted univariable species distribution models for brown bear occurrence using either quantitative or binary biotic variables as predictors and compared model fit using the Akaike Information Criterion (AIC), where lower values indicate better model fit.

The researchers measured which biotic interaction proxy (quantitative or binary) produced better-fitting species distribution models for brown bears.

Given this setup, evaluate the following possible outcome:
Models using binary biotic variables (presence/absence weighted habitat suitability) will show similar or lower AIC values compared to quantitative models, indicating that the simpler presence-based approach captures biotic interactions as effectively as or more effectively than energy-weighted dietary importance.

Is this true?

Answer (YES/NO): NO